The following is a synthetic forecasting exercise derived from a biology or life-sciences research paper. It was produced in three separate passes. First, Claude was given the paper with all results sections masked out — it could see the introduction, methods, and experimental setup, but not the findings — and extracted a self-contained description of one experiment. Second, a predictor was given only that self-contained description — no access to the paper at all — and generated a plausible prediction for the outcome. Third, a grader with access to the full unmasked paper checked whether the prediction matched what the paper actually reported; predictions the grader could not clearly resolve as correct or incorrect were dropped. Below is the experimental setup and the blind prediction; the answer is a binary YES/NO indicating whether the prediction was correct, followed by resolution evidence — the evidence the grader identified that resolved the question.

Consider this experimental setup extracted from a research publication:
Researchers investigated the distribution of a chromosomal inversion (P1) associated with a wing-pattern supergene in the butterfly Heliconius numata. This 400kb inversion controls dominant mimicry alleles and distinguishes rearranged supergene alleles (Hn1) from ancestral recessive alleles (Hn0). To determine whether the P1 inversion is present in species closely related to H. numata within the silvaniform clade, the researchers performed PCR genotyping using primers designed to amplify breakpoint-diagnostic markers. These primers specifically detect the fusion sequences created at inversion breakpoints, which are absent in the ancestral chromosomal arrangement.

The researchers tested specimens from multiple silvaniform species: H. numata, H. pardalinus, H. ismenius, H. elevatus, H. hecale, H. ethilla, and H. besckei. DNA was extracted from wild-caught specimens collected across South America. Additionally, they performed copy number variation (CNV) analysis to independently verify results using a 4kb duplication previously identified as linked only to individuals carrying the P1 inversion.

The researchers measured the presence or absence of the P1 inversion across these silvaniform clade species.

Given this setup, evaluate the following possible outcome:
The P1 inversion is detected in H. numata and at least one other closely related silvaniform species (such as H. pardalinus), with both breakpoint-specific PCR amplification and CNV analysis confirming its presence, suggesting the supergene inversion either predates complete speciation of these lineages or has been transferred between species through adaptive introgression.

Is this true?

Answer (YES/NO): YES